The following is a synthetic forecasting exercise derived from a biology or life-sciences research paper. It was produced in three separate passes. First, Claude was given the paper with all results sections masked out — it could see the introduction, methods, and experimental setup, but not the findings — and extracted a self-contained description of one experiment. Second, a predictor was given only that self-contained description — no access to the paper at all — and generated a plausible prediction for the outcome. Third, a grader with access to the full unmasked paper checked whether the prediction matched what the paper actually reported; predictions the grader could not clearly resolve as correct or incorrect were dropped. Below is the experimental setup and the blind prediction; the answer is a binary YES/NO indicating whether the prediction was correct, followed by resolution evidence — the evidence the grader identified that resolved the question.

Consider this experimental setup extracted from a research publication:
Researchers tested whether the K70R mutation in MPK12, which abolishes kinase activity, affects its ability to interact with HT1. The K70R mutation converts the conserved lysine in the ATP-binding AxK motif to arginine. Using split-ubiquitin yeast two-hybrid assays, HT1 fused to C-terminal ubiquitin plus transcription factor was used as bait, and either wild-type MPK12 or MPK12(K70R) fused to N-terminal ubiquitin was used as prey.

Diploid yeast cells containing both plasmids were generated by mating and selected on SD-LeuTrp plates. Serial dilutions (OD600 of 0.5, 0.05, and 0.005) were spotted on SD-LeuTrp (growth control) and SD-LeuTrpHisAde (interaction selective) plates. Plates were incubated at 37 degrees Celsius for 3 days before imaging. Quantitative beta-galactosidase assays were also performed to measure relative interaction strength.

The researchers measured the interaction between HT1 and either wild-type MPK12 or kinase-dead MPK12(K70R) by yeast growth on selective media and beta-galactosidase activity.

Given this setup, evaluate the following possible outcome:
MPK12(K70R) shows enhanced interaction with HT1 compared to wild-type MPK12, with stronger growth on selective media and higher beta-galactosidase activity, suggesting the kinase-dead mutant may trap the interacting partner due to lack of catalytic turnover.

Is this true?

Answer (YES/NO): NO